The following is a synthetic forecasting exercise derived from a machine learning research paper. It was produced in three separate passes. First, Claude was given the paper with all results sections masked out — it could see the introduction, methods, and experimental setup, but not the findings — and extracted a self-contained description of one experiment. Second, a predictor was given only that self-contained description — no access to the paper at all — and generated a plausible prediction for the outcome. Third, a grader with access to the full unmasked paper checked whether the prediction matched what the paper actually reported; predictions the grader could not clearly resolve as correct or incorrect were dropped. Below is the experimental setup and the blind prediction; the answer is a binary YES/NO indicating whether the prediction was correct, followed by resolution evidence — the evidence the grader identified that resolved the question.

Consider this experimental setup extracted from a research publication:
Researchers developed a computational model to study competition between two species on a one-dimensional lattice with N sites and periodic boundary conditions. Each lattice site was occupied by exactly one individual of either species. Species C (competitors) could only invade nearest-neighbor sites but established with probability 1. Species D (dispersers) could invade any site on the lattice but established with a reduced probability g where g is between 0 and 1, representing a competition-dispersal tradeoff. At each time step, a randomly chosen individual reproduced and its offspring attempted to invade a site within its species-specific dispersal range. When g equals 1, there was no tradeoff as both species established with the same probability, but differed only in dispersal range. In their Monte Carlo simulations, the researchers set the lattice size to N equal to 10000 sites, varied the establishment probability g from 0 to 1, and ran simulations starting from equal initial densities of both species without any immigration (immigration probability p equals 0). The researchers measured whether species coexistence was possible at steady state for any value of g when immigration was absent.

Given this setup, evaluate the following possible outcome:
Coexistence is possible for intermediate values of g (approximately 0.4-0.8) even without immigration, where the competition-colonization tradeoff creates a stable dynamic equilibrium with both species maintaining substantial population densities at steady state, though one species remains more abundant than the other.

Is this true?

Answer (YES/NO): NO